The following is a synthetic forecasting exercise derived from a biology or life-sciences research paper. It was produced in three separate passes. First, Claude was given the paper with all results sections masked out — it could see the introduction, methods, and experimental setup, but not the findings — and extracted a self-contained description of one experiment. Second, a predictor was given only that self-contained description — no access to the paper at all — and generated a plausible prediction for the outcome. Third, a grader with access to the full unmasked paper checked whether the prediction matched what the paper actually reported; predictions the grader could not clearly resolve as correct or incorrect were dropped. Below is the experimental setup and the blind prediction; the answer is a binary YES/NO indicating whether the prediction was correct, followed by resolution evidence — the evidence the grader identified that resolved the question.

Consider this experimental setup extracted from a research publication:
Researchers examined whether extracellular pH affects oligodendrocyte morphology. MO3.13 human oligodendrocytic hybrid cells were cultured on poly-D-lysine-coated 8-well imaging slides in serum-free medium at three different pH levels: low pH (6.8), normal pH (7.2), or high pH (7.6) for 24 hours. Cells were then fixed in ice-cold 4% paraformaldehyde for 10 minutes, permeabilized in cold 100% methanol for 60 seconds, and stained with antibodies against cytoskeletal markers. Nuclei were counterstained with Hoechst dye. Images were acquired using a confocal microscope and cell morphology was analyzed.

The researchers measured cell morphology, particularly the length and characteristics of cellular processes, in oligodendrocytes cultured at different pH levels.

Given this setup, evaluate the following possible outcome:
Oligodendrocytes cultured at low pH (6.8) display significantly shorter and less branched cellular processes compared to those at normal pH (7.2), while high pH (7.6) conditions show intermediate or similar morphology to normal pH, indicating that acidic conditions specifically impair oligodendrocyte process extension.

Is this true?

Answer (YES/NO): NO